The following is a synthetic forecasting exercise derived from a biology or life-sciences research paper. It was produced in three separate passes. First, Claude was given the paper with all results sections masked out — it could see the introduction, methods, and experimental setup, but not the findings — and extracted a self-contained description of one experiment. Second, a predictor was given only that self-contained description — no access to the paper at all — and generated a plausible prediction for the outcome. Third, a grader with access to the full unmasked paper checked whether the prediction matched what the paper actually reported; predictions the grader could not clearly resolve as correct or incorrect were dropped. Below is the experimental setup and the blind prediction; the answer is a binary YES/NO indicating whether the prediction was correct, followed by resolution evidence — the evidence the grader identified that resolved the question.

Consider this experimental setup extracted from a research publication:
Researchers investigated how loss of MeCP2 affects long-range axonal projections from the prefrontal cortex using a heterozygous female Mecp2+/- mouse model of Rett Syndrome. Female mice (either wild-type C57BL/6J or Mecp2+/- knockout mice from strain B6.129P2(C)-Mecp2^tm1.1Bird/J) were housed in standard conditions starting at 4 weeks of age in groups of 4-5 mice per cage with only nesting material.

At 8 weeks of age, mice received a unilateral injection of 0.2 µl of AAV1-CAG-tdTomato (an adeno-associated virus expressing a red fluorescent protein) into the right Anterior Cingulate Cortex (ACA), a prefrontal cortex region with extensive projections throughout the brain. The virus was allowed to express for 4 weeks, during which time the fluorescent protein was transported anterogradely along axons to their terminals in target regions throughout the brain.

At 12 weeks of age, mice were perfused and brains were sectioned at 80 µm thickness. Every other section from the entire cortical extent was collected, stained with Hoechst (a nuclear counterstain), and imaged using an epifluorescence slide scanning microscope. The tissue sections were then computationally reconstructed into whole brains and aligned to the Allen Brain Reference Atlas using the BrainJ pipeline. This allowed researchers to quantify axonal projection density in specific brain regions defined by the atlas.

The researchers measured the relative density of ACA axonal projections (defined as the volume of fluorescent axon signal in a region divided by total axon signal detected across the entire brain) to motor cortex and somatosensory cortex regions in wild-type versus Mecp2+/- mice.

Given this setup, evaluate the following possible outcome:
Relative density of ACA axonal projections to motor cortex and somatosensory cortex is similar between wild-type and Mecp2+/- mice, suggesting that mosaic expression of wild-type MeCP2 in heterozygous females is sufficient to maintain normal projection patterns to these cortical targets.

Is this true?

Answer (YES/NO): NO